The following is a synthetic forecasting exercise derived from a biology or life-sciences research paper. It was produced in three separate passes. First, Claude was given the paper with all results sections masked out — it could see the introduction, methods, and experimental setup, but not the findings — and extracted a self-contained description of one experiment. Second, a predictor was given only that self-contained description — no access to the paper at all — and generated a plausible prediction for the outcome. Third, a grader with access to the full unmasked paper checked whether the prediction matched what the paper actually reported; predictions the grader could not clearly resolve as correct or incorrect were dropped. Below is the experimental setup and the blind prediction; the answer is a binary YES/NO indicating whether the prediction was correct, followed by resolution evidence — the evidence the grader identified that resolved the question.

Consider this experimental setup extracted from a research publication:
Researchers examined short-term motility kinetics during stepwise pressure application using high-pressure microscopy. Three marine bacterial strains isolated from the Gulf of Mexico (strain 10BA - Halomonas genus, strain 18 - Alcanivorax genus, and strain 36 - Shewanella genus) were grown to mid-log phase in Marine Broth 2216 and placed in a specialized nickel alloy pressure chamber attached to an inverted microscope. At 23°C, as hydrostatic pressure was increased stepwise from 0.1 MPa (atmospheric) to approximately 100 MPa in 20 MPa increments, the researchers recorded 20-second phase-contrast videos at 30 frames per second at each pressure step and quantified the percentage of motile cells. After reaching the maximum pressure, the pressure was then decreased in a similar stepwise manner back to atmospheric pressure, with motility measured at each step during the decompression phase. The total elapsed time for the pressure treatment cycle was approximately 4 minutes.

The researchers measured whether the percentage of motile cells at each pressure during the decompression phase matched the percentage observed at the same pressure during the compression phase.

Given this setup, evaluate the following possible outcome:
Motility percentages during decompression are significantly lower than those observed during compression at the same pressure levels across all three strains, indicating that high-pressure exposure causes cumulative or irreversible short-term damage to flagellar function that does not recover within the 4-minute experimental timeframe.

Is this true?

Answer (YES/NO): NO